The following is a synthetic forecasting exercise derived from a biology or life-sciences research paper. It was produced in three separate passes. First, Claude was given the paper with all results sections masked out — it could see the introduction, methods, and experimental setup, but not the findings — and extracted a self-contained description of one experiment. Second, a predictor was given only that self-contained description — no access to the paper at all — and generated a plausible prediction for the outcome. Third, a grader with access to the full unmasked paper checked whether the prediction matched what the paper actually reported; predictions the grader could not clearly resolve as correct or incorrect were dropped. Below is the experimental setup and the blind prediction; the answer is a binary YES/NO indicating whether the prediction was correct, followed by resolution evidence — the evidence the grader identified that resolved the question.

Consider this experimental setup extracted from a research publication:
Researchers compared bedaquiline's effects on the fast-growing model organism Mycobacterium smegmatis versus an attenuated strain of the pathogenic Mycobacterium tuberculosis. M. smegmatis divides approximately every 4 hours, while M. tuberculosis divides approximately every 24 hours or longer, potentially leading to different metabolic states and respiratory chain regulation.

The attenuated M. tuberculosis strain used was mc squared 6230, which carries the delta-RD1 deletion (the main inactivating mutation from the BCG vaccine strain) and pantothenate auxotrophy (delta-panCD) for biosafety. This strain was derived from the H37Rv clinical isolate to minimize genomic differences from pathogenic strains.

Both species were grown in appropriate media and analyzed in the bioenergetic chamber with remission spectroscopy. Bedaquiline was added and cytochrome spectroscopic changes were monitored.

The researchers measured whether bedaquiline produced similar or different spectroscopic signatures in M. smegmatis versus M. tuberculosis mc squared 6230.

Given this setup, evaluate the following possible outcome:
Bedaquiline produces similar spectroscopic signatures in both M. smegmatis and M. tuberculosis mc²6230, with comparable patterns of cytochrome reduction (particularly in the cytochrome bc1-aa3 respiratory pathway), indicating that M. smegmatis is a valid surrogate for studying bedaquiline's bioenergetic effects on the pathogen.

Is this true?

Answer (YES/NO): YES